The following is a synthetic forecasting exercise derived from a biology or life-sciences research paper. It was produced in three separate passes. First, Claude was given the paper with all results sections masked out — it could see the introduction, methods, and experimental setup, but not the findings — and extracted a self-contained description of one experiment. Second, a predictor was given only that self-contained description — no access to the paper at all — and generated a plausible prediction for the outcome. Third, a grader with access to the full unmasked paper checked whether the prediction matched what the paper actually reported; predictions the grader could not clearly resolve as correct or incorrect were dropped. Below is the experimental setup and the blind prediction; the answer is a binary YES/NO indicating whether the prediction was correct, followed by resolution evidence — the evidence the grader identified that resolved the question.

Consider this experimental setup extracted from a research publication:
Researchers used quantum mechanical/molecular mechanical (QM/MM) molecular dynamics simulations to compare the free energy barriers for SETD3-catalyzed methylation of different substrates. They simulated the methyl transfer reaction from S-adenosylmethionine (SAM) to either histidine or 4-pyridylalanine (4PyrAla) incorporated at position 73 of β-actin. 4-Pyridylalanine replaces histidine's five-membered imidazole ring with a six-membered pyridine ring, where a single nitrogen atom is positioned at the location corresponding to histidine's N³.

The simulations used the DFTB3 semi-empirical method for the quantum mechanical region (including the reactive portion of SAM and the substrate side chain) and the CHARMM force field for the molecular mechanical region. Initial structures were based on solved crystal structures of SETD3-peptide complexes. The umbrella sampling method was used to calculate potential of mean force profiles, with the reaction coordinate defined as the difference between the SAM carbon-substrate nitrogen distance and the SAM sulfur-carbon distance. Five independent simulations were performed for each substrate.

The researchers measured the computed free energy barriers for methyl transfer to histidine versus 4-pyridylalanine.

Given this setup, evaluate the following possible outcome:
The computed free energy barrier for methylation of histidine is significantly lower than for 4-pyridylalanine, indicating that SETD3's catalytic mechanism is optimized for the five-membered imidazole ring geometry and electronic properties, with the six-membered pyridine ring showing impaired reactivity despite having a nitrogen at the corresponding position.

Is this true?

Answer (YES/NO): YES